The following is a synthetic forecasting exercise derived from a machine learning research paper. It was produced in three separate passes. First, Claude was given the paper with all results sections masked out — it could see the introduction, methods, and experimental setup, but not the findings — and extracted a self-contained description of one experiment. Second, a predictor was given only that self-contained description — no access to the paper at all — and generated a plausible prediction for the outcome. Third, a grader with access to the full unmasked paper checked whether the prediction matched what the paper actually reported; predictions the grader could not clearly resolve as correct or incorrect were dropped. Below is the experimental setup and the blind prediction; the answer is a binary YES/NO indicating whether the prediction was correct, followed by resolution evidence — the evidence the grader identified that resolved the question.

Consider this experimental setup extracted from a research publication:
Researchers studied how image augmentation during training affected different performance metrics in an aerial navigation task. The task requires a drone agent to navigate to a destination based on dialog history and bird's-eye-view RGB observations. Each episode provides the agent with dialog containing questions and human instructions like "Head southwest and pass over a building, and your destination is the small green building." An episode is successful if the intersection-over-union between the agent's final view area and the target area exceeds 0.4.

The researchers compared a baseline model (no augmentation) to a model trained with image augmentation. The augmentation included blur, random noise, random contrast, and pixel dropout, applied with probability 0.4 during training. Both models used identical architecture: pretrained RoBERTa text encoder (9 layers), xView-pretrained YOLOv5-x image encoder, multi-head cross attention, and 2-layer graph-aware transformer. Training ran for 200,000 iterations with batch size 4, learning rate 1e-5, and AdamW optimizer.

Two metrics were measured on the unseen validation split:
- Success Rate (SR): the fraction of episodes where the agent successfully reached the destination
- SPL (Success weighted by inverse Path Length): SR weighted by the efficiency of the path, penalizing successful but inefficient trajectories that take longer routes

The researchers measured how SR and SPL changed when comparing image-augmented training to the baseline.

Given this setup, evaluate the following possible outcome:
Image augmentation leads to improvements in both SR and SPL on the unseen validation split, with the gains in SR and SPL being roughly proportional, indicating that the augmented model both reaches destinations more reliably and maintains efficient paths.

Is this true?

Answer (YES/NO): NO